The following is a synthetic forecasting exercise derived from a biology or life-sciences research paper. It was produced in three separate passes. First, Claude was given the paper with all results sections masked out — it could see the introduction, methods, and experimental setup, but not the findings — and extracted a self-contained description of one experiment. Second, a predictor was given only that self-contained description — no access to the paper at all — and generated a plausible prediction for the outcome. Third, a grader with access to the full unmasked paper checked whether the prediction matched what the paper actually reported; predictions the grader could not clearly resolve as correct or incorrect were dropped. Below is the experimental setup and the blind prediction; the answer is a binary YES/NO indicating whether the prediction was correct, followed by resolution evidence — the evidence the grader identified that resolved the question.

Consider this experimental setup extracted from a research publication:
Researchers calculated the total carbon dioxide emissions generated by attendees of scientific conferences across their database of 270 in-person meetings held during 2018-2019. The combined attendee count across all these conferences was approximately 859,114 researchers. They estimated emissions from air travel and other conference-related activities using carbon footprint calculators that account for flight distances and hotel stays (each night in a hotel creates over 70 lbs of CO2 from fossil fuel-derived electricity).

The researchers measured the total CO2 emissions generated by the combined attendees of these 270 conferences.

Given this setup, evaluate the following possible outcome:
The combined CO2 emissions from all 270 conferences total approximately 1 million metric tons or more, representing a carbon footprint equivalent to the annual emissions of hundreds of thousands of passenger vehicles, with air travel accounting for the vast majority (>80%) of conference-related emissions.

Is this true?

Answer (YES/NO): NO